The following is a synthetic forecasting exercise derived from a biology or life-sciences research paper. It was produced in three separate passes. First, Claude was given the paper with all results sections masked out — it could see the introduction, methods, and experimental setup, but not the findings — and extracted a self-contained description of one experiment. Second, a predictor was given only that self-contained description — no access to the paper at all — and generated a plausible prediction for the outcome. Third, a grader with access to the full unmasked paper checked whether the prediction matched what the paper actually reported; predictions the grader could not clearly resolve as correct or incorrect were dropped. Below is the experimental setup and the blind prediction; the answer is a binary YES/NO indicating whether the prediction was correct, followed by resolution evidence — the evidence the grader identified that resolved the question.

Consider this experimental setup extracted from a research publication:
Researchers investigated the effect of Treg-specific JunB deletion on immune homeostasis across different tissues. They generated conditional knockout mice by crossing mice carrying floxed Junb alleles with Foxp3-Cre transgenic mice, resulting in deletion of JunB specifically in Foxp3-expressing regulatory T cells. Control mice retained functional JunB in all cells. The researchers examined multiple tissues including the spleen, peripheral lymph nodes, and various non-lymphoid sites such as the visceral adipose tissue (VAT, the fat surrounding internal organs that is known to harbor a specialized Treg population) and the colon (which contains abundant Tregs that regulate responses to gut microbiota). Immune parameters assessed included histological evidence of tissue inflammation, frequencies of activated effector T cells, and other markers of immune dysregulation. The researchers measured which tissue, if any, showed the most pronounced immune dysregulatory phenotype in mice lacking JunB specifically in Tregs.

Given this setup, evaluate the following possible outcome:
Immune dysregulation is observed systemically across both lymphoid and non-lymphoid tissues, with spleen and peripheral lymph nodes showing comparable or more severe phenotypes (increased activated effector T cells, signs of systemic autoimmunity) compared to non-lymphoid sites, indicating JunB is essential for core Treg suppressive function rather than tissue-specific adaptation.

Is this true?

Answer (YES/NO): NO